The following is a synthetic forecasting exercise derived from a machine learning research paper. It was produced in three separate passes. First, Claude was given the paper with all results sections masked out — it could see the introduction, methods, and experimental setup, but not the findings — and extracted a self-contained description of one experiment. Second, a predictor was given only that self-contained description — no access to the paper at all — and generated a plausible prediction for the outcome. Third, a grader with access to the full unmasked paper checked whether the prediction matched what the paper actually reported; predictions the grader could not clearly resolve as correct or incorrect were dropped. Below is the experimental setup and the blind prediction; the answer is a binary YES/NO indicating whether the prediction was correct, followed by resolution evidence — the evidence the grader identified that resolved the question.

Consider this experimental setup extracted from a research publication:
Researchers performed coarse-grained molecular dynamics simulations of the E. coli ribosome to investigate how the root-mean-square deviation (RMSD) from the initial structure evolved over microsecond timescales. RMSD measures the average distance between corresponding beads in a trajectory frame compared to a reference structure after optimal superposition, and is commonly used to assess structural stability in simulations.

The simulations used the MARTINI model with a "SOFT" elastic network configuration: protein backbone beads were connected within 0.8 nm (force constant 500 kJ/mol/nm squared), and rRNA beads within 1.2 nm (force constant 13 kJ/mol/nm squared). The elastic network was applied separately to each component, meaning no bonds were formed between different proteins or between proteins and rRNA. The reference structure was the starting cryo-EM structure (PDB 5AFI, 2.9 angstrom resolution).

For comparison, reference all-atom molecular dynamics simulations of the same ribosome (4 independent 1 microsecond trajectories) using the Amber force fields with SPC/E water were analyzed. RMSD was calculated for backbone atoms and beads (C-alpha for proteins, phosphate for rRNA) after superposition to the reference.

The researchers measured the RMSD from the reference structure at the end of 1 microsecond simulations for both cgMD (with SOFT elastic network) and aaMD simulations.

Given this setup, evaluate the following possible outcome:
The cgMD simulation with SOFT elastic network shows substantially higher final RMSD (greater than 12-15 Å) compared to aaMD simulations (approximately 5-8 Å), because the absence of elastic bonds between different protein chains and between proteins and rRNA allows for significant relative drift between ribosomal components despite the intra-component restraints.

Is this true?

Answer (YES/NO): NO